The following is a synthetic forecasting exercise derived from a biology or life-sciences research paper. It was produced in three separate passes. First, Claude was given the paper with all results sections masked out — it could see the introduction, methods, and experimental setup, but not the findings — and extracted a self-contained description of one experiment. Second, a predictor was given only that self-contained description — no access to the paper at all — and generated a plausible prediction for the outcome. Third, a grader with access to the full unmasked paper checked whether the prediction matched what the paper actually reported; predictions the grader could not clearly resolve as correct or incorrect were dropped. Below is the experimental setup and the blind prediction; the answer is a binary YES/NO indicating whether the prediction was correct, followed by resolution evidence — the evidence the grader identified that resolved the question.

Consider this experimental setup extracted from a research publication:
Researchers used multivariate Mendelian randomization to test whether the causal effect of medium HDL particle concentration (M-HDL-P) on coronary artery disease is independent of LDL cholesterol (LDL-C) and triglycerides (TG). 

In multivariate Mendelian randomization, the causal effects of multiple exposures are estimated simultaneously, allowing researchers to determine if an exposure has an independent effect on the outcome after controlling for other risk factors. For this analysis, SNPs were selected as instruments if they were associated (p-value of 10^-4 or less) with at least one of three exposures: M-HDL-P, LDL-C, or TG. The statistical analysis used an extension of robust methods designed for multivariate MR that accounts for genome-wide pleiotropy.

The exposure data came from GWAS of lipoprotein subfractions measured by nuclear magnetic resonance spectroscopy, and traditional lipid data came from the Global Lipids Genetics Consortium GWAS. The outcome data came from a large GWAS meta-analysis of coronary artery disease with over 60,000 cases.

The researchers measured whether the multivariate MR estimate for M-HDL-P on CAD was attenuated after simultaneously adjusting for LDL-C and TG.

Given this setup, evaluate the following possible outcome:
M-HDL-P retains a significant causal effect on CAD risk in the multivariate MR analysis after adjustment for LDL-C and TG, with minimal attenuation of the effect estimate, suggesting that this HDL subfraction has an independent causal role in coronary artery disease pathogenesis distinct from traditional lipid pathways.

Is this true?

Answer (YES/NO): NO